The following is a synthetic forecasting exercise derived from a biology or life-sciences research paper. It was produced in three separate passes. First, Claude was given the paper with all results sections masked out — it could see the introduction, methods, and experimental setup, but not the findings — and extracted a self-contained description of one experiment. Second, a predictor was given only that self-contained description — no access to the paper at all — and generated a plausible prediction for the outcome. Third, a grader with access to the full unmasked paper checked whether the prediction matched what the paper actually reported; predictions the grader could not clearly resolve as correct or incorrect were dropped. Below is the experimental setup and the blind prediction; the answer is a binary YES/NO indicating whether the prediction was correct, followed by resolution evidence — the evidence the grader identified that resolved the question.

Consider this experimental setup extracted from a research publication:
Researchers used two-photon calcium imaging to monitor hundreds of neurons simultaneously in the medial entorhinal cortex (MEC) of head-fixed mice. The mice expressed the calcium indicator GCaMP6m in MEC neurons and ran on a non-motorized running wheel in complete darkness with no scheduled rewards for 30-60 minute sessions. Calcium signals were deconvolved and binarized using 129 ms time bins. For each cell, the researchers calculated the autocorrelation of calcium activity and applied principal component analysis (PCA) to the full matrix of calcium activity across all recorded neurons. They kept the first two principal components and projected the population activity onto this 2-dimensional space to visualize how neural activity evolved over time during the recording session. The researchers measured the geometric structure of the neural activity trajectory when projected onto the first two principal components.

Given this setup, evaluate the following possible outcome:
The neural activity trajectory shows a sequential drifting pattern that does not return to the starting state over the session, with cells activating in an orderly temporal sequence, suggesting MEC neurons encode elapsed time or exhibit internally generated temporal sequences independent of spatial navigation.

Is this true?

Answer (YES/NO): NO